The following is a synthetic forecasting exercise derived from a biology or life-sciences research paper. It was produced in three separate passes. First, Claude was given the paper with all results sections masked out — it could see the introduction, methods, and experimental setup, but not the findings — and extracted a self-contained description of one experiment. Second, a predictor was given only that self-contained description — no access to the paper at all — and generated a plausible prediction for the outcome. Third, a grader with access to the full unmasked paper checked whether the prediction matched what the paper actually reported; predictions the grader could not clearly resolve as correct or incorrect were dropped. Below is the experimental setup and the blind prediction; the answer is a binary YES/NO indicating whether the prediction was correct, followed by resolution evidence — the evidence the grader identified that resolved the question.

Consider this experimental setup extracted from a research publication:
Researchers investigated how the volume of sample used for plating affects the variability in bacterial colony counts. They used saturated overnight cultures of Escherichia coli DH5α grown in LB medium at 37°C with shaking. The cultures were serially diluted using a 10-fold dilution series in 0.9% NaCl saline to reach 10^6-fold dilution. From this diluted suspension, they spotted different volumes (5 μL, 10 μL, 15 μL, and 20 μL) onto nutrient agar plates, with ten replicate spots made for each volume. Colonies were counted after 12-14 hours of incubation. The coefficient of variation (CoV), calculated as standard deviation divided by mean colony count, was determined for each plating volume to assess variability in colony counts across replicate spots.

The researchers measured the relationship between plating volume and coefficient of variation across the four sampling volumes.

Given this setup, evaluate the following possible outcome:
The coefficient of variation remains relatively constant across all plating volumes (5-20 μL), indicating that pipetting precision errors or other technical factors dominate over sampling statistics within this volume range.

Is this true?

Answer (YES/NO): NO